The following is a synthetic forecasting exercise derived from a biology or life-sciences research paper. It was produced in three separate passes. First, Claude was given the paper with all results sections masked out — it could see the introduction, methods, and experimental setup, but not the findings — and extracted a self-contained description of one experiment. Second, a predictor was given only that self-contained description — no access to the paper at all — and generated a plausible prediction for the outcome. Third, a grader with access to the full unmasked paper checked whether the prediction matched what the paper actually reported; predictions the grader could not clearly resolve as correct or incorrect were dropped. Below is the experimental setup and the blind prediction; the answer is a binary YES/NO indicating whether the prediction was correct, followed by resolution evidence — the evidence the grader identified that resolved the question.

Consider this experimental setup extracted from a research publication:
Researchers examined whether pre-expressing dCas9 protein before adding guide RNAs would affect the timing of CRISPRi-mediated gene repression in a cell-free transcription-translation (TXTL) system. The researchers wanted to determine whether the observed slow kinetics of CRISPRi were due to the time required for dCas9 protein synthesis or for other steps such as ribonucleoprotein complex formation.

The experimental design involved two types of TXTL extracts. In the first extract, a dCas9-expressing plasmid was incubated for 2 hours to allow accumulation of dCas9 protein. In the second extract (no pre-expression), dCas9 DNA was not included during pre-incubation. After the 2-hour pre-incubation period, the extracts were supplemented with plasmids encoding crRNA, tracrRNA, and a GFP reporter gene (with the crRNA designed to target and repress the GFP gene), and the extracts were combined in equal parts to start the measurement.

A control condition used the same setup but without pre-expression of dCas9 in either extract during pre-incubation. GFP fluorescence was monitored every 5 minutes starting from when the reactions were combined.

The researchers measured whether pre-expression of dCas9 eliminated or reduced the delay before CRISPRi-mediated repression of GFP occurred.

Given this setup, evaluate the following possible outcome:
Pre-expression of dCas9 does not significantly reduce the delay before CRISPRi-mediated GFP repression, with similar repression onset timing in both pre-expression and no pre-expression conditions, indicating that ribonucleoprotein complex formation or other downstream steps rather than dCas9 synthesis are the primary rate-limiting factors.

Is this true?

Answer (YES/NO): YES